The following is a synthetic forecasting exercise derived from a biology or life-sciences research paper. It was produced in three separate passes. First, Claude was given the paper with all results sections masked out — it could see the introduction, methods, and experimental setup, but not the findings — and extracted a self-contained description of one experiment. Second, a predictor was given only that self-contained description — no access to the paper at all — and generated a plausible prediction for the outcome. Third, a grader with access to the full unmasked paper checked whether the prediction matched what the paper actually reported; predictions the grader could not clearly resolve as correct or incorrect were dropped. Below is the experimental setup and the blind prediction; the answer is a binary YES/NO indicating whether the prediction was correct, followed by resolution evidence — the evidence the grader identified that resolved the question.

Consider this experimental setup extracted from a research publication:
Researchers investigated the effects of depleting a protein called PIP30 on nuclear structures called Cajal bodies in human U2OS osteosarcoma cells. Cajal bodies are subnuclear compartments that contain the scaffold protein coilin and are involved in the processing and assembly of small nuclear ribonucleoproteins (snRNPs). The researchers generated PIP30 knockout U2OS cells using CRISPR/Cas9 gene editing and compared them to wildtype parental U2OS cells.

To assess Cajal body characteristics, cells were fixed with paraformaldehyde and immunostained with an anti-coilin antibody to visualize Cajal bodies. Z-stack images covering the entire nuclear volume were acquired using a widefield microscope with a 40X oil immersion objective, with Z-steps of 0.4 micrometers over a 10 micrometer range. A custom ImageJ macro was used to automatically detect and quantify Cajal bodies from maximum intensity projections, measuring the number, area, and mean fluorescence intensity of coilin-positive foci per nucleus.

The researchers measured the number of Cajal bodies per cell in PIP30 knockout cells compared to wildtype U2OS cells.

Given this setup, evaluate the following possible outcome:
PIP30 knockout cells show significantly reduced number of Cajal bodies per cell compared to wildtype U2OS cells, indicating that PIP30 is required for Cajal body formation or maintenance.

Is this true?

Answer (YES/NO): YES